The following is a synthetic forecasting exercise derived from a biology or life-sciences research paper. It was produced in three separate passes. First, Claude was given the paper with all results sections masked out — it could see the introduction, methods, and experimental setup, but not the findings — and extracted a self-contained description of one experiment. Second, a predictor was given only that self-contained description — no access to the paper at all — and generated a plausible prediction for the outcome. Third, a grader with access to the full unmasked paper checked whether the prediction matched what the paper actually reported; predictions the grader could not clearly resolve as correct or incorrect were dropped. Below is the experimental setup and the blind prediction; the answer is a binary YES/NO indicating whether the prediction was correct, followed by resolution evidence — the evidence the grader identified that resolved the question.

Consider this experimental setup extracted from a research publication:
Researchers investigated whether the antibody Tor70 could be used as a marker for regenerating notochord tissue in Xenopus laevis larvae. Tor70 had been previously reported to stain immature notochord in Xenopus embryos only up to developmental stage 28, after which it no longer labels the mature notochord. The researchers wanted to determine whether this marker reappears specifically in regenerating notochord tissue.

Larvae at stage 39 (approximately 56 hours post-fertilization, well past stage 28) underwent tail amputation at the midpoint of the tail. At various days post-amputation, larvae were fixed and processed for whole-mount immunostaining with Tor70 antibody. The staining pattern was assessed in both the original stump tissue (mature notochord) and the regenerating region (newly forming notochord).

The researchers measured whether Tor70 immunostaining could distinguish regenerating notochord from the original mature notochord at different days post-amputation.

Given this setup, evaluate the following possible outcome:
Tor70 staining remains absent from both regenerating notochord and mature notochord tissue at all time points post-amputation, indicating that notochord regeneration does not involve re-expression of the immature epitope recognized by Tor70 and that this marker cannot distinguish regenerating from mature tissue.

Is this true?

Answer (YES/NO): NO